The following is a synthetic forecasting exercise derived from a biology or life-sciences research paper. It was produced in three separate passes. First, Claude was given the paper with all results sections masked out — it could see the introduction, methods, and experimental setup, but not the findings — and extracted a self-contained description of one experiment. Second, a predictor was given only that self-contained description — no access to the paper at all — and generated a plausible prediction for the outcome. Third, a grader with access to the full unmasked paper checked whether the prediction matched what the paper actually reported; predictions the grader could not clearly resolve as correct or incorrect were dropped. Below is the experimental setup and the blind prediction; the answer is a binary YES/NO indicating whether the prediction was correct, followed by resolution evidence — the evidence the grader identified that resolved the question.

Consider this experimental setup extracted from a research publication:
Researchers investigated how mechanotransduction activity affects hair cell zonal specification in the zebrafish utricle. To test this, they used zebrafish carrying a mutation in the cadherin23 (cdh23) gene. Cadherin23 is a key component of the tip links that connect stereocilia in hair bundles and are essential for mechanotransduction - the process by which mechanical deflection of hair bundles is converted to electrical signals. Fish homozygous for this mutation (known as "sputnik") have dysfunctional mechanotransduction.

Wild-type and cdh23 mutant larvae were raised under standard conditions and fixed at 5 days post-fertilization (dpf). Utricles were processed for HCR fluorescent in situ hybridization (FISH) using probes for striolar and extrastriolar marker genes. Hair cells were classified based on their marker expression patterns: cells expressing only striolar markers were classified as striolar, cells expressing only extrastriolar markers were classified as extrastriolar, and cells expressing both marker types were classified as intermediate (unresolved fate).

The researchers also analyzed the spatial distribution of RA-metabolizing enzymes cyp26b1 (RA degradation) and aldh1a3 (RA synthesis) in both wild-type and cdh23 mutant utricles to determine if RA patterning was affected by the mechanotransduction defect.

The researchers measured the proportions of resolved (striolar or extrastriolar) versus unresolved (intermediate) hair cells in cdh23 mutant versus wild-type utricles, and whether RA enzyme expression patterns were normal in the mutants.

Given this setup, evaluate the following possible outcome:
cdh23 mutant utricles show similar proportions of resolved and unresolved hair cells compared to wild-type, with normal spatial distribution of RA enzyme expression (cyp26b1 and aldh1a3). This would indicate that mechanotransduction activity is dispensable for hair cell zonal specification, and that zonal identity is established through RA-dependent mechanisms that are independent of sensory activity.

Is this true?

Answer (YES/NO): NO